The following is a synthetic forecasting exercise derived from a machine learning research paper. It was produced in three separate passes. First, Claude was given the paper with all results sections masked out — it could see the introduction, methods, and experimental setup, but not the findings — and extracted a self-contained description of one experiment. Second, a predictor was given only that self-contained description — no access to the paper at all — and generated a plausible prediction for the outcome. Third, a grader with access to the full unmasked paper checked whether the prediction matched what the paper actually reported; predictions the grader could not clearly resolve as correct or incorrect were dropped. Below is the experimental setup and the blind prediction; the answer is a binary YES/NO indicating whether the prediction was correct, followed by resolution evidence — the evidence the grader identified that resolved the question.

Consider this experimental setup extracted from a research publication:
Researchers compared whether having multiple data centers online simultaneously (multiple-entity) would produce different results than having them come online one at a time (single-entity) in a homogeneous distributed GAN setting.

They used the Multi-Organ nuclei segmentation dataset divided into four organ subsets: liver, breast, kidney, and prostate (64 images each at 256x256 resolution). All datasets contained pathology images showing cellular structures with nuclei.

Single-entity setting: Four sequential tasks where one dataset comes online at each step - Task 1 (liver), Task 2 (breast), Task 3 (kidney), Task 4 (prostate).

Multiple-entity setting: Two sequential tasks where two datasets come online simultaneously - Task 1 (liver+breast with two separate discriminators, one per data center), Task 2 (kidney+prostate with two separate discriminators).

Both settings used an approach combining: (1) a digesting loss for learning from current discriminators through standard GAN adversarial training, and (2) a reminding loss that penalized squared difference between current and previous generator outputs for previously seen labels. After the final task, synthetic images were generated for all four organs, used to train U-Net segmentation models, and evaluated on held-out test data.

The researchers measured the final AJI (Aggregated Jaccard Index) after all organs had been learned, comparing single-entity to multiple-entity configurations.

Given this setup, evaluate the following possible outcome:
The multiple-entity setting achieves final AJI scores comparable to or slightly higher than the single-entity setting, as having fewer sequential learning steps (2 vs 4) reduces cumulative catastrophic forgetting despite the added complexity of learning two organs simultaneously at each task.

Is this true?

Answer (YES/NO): YES